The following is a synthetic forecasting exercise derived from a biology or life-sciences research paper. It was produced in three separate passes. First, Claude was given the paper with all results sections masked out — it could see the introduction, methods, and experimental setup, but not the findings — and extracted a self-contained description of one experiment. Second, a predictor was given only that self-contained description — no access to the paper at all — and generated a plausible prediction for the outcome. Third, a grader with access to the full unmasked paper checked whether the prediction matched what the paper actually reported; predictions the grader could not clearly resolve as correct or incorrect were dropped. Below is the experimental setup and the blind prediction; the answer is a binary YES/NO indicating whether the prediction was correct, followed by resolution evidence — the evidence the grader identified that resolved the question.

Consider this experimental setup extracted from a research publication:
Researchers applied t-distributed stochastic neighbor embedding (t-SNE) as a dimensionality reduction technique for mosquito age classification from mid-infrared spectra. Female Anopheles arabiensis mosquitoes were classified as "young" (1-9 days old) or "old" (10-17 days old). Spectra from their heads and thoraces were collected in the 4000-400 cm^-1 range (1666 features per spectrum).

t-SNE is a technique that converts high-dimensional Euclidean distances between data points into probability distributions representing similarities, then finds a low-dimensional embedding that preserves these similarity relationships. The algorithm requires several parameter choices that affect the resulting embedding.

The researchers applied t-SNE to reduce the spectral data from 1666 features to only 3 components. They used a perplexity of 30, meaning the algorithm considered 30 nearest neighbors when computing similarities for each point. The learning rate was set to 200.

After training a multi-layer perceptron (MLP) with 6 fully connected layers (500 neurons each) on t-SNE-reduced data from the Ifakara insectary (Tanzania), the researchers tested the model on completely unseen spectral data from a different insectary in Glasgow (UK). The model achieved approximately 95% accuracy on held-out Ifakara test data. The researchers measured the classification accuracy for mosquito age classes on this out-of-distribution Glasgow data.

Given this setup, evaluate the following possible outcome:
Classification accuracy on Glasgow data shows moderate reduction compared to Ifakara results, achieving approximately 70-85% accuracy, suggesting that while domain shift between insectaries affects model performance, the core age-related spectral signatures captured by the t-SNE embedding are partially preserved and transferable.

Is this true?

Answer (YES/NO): NO